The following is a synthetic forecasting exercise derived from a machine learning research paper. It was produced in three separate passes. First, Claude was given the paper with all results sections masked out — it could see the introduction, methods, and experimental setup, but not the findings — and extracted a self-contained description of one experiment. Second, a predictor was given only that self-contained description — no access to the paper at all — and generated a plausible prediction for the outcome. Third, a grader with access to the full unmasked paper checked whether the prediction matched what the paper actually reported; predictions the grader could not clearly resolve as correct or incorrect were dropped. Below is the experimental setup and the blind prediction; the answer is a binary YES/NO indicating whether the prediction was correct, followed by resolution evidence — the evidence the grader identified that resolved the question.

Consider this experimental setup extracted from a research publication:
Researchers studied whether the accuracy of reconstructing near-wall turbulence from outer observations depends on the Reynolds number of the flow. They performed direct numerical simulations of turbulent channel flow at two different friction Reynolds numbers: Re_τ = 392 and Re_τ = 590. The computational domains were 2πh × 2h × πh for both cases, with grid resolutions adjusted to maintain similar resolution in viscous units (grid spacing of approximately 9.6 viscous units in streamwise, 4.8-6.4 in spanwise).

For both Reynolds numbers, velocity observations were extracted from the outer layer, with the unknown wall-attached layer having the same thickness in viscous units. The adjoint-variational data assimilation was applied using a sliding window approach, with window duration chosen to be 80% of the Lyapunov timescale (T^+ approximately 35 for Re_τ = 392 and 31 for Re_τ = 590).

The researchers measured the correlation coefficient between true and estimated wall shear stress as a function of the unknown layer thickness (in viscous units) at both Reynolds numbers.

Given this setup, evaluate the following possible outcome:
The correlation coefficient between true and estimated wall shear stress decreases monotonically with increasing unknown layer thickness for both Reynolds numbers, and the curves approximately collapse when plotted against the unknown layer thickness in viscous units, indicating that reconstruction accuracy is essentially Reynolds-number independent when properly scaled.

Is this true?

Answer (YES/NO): YES